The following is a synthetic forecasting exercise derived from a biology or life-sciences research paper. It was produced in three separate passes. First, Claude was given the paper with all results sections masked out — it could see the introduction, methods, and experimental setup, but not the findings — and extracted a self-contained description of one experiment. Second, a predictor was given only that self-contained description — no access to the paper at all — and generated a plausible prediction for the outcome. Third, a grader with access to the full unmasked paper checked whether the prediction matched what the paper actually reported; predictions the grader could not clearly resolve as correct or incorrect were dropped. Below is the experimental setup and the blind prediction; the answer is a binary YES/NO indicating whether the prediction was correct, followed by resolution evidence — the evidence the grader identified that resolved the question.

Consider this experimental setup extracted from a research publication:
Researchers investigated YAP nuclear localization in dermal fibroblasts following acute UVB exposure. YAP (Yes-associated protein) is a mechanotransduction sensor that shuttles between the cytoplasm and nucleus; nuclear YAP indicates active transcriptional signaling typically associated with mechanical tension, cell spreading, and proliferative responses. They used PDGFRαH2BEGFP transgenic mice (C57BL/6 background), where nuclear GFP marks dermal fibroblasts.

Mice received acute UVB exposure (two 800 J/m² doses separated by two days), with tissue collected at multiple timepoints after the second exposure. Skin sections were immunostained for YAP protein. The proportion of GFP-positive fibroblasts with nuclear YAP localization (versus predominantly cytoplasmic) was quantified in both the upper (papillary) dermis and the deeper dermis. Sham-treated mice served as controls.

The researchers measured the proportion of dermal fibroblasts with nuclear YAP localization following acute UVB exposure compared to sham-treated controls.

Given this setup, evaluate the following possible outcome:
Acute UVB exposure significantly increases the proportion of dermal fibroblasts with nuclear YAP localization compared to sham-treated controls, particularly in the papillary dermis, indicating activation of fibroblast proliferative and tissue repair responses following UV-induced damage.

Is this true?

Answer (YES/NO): YES